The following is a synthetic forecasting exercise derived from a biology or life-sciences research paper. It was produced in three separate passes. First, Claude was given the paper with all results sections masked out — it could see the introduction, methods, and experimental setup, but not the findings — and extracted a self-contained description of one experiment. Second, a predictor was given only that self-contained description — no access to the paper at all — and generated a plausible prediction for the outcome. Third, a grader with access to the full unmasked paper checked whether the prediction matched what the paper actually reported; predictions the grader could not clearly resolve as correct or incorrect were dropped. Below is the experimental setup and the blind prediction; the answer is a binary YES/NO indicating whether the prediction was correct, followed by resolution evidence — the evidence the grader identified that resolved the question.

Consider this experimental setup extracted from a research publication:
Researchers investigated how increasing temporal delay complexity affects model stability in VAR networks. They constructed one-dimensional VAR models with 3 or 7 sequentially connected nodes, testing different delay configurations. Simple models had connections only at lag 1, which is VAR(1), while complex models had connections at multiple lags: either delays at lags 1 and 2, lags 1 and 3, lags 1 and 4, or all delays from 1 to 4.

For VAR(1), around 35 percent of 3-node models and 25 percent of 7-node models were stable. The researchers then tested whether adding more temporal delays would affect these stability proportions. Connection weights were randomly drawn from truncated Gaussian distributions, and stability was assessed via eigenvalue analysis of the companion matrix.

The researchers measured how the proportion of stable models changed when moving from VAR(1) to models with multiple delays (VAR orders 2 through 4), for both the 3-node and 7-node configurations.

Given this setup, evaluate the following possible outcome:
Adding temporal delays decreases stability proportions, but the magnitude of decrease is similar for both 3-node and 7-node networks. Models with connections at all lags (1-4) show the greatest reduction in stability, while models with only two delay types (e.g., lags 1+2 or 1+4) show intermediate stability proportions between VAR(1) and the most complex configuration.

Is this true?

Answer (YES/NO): YES